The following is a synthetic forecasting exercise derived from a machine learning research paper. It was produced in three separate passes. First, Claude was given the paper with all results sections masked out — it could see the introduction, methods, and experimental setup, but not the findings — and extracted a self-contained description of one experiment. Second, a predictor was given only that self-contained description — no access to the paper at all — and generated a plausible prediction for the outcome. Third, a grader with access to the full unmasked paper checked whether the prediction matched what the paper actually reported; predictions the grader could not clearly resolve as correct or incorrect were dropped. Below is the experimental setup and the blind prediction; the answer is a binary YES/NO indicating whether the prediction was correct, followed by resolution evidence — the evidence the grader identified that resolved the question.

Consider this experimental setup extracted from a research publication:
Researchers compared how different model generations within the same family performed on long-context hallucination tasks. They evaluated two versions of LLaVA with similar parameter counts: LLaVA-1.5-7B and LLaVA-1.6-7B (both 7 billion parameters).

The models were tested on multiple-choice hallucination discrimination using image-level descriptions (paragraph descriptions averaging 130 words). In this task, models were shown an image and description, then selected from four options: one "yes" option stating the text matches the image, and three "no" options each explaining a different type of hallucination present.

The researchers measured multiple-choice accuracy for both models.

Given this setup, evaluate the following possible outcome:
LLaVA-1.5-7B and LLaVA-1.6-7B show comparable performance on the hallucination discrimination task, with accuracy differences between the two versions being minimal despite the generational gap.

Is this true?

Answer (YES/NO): NO